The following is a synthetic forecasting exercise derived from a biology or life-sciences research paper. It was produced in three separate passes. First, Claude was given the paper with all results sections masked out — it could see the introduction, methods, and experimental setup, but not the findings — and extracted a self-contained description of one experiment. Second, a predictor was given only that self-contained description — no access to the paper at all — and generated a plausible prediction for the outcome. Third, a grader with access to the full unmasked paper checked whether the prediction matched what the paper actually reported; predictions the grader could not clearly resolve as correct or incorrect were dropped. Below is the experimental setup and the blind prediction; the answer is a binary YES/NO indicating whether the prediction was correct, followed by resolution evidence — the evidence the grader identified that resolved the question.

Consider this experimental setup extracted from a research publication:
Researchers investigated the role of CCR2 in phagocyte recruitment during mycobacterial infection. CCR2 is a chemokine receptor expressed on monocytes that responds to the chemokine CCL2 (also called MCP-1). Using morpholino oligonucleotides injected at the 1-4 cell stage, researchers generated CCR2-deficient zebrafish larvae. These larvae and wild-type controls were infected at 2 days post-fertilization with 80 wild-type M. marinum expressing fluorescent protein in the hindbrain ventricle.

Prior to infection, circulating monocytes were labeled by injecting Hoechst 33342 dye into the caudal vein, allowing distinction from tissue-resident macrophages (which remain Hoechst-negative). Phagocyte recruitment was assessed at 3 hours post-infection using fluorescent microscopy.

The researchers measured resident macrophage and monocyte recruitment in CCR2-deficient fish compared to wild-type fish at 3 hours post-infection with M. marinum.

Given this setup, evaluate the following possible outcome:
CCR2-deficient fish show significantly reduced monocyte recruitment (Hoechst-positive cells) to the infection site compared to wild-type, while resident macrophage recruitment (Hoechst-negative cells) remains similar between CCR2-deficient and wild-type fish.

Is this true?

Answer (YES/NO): YES